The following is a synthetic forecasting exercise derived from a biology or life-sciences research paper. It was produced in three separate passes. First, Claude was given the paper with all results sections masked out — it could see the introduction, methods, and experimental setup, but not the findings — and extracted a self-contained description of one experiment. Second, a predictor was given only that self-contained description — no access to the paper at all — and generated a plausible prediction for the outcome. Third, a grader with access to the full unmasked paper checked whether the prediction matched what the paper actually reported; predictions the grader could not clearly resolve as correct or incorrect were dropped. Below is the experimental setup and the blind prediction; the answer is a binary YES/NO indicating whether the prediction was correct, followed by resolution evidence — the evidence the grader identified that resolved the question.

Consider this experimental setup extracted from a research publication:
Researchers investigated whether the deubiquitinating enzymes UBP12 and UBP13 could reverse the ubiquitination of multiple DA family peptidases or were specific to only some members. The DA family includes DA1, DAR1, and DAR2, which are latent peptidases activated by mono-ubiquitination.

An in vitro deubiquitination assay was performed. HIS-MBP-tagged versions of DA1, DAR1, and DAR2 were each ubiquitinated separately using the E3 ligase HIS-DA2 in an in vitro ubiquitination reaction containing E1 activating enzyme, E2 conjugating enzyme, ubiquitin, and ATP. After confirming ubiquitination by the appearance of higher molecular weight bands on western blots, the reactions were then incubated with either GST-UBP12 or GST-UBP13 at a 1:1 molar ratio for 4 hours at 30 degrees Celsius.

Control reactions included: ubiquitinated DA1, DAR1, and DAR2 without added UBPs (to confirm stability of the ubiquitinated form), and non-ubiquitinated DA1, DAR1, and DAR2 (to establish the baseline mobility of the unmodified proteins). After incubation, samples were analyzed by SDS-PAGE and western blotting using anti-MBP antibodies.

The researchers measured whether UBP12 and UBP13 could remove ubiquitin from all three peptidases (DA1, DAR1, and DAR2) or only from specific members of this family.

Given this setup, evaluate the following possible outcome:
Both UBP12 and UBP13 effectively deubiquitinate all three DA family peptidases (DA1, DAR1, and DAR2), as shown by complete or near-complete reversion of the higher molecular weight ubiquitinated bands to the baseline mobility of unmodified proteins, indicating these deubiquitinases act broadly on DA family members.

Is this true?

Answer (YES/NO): YES